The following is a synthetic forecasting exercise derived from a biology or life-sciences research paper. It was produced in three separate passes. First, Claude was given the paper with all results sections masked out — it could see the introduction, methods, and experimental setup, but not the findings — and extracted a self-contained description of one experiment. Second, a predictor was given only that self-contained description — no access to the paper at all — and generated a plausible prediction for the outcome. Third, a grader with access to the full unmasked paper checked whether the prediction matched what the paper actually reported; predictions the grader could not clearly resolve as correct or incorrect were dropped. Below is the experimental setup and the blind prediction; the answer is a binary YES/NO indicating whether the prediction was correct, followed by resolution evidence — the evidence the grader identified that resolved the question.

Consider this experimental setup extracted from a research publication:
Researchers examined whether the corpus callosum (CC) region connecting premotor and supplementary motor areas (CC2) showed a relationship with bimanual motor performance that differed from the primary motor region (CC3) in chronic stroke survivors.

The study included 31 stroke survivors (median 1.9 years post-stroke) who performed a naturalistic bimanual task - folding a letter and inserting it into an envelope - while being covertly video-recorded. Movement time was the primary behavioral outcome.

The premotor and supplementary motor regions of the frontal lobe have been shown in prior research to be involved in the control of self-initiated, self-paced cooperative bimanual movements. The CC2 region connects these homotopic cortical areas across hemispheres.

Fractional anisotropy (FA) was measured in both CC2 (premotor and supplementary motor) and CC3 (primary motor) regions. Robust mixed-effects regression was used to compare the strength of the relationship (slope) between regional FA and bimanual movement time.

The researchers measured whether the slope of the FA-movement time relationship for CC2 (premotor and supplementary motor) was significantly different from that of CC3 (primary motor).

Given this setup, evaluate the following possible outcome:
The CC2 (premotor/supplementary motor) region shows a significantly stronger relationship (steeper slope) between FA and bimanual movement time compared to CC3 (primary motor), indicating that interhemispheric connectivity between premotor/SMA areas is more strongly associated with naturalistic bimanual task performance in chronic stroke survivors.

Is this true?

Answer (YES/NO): NO